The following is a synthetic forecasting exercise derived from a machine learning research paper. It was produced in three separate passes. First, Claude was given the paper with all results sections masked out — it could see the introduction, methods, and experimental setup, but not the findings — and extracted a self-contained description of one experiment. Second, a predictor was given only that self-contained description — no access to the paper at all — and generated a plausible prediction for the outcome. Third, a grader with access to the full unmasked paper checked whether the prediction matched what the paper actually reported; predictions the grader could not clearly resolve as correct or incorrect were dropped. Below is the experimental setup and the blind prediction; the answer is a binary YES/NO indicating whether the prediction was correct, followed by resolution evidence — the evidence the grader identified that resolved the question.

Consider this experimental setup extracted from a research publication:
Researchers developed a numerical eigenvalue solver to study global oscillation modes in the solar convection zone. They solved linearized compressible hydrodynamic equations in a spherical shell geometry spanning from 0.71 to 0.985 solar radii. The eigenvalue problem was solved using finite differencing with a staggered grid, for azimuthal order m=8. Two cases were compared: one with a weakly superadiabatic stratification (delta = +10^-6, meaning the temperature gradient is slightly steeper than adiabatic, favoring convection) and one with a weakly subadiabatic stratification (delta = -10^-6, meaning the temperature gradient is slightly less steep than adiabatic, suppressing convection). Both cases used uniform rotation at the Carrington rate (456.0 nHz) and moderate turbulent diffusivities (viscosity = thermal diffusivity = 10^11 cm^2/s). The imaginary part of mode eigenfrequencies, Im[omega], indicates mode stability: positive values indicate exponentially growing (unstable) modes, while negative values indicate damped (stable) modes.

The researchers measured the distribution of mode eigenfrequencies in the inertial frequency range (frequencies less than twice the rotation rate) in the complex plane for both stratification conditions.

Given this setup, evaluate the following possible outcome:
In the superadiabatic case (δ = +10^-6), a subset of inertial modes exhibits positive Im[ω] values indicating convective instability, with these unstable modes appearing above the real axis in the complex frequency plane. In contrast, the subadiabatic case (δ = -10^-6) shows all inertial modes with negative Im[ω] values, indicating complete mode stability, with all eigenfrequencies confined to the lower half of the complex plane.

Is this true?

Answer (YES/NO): YES